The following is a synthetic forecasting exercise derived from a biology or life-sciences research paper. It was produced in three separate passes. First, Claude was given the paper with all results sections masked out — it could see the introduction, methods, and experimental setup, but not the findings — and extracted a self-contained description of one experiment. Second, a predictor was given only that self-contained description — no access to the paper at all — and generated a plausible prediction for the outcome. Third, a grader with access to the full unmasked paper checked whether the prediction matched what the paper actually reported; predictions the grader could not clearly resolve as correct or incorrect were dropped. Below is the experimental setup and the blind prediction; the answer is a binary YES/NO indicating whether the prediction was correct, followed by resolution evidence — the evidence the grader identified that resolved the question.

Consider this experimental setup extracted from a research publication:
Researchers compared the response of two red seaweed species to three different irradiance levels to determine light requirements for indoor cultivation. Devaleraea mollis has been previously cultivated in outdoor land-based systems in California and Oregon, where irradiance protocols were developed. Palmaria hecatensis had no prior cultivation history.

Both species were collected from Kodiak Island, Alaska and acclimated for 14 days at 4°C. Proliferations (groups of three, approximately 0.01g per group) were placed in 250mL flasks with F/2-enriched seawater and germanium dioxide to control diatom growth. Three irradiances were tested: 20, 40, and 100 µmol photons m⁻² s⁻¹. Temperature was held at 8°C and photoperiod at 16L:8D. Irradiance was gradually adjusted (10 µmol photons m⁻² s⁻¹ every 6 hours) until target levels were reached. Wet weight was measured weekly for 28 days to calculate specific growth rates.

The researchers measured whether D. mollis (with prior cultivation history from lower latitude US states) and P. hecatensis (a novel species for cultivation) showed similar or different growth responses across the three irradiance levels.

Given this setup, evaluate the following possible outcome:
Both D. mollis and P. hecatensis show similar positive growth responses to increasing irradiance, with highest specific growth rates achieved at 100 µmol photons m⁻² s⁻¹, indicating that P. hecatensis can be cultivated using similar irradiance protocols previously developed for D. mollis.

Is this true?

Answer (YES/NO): NO